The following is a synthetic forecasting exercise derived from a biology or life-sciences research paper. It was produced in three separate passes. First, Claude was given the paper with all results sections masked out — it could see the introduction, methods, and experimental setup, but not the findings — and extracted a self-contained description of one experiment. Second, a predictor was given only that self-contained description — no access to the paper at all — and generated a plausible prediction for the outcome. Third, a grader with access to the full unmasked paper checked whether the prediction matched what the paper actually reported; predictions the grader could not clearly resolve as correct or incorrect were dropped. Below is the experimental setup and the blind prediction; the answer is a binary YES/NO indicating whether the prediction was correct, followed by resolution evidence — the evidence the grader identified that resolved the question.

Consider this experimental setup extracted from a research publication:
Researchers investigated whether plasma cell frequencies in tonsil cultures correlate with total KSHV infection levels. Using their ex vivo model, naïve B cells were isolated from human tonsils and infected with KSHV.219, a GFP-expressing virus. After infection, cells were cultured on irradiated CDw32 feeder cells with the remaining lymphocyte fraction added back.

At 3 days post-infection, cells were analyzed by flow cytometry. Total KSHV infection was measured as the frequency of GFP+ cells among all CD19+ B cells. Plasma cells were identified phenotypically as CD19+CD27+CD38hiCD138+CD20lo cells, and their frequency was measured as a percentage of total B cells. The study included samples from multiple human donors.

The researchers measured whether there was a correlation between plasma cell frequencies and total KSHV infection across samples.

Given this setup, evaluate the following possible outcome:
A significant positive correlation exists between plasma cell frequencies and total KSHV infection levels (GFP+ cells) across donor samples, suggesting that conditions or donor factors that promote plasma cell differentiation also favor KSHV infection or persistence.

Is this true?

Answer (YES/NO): YES